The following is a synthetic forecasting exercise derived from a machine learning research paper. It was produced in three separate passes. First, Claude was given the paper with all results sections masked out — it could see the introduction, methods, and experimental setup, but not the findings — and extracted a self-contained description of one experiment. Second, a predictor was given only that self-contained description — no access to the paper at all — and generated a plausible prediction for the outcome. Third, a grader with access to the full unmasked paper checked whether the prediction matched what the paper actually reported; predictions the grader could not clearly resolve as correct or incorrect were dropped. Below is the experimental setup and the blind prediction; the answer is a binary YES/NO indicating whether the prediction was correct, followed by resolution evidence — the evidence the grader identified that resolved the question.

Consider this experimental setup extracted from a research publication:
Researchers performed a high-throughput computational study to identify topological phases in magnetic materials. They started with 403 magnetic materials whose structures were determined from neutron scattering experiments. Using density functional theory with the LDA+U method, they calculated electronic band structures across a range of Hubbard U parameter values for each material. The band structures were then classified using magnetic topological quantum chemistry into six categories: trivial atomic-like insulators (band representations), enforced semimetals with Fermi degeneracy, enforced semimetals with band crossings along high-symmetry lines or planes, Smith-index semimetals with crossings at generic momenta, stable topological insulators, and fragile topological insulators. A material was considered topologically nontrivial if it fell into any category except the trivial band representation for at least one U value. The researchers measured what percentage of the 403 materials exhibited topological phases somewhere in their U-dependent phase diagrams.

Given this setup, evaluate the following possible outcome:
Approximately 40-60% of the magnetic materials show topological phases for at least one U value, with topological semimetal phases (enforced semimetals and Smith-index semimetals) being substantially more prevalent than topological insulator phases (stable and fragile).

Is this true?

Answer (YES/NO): NO